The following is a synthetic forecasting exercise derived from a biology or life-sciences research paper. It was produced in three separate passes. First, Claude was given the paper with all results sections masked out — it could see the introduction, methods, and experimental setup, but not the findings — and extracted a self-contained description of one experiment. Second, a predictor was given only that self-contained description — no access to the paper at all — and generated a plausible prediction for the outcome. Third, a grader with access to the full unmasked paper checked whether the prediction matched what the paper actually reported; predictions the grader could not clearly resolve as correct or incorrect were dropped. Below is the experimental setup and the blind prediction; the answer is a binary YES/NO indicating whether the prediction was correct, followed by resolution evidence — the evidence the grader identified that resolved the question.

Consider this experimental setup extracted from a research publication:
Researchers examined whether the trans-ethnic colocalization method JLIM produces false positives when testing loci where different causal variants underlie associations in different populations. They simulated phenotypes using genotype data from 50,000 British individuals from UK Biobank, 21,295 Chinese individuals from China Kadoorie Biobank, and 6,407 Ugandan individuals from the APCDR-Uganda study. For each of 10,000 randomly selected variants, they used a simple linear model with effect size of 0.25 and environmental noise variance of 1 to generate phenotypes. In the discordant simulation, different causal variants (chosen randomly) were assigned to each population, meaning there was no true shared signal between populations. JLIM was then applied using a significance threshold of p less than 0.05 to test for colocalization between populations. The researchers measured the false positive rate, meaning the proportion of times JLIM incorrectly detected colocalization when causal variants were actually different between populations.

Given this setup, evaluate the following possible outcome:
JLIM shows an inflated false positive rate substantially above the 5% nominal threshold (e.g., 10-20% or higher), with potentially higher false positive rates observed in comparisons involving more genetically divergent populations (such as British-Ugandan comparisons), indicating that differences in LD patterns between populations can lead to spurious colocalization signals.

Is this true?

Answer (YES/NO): NO